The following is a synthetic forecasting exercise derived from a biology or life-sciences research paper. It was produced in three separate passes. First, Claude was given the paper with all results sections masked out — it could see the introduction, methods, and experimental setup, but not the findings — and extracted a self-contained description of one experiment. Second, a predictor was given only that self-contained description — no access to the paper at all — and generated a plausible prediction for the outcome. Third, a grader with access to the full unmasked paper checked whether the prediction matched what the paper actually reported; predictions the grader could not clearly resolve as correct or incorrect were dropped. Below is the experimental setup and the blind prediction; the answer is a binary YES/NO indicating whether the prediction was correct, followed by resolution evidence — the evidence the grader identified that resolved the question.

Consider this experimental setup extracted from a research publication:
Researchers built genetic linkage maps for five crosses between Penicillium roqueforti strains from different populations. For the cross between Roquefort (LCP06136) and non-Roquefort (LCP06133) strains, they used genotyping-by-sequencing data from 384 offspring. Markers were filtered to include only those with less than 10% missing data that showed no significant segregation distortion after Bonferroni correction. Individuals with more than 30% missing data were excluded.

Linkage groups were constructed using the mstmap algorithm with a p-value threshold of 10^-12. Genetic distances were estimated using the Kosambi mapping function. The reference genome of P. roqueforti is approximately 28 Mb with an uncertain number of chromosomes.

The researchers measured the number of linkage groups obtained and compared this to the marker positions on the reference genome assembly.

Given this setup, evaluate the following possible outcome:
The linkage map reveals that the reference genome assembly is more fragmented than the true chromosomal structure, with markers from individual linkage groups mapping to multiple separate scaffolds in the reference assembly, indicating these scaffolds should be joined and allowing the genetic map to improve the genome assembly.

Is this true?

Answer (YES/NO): NO